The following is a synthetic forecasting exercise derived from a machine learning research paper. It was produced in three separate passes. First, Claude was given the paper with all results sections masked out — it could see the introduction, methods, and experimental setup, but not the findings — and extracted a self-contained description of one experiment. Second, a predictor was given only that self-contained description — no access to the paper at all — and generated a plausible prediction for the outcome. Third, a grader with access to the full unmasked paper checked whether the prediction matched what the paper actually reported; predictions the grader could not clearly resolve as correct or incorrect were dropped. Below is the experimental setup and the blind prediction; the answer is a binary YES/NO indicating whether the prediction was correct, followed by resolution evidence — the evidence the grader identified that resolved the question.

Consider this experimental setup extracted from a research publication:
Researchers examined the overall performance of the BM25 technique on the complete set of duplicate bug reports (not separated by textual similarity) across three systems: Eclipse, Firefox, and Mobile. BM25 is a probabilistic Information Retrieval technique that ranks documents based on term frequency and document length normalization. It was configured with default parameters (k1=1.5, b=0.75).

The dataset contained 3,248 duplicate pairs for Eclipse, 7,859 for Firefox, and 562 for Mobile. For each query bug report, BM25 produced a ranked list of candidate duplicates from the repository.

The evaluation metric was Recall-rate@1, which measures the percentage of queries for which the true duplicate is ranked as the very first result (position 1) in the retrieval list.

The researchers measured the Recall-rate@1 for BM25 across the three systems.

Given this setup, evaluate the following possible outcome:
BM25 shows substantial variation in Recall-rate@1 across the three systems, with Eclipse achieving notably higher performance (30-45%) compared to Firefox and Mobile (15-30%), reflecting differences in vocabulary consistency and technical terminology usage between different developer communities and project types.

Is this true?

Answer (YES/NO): NO